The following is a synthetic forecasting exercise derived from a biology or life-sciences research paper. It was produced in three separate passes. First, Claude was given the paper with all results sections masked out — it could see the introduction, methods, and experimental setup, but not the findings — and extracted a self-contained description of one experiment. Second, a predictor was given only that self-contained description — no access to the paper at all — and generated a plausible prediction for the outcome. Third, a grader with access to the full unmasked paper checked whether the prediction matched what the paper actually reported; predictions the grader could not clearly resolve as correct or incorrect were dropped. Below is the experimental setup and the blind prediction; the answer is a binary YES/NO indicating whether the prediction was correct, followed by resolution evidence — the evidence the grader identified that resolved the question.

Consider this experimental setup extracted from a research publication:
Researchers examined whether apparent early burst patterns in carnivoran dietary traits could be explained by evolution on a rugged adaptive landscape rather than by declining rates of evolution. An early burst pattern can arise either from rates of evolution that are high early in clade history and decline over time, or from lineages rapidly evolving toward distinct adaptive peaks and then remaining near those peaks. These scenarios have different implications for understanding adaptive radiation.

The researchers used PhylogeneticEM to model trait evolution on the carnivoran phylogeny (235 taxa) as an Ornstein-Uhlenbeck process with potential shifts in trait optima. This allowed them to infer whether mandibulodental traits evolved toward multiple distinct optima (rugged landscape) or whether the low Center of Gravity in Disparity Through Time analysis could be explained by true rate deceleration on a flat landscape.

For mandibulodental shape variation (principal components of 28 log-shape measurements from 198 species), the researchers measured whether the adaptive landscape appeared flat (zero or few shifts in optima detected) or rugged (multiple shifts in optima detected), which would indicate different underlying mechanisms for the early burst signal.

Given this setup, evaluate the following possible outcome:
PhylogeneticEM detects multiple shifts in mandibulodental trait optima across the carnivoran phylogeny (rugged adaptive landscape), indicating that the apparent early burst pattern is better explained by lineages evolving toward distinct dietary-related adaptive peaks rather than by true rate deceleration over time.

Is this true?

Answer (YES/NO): YES